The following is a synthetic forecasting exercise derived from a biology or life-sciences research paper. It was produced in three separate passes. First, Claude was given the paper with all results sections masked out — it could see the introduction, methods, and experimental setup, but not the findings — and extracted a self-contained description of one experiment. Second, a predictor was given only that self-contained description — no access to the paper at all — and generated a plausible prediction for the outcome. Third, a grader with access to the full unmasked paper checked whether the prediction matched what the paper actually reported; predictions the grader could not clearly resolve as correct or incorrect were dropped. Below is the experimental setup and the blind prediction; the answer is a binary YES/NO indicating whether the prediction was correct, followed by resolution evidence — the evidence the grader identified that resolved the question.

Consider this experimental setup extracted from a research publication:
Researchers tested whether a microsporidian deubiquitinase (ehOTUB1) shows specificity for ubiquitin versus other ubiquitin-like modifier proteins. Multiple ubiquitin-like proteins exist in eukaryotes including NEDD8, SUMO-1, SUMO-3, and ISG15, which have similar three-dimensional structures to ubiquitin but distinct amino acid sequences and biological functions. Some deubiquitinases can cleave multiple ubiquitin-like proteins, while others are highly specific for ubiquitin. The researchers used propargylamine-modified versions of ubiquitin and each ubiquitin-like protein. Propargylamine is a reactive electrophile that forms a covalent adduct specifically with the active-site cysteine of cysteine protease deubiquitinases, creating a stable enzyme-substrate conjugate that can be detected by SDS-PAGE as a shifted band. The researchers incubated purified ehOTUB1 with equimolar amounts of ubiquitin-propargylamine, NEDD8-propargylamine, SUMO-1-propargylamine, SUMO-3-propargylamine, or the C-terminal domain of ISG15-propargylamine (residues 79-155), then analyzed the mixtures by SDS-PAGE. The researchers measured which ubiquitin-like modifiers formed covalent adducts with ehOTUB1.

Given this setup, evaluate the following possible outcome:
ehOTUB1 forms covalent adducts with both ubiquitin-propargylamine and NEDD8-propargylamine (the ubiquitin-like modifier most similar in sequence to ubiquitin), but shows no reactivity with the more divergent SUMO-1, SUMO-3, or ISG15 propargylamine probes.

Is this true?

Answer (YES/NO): NO